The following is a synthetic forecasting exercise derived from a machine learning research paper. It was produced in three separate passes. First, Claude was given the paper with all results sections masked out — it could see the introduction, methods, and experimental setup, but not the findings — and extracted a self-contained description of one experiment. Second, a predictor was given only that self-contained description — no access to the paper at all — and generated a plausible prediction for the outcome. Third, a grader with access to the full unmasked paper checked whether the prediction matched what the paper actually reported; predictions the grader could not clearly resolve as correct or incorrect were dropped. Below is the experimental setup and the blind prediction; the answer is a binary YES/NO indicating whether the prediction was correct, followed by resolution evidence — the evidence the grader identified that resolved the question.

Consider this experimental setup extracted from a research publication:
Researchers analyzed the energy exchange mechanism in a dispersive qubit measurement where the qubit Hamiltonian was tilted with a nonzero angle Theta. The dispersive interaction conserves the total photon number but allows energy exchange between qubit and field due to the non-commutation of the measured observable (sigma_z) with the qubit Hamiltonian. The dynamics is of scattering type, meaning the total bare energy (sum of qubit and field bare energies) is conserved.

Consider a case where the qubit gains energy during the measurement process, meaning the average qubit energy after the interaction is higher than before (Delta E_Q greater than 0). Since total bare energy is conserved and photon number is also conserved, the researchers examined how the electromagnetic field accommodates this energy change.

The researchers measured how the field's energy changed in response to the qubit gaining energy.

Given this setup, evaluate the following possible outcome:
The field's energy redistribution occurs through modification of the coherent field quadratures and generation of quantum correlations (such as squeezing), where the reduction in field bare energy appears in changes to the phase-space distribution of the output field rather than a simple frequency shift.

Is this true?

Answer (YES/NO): NO